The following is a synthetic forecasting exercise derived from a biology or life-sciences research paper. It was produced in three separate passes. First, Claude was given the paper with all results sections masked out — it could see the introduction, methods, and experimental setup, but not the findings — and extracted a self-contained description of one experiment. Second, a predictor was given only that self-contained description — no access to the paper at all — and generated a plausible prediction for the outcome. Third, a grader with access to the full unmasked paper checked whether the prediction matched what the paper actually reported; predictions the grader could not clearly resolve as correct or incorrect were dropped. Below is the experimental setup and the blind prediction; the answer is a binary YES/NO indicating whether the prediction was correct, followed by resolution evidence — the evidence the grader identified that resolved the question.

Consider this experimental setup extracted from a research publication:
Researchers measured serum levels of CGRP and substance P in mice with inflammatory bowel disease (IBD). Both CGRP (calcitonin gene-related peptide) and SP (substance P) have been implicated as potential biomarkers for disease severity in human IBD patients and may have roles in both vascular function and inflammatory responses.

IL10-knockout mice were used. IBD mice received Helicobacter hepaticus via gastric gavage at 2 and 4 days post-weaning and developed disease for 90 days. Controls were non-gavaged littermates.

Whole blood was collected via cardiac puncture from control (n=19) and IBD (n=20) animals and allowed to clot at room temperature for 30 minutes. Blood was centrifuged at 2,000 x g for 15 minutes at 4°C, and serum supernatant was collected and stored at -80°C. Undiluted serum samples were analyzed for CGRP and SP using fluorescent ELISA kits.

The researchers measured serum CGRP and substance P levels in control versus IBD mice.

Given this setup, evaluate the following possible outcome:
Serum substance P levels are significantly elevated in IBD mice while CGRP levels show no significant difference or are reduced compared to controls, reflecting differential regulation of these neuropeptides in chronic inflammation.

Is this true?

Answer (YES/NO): NO